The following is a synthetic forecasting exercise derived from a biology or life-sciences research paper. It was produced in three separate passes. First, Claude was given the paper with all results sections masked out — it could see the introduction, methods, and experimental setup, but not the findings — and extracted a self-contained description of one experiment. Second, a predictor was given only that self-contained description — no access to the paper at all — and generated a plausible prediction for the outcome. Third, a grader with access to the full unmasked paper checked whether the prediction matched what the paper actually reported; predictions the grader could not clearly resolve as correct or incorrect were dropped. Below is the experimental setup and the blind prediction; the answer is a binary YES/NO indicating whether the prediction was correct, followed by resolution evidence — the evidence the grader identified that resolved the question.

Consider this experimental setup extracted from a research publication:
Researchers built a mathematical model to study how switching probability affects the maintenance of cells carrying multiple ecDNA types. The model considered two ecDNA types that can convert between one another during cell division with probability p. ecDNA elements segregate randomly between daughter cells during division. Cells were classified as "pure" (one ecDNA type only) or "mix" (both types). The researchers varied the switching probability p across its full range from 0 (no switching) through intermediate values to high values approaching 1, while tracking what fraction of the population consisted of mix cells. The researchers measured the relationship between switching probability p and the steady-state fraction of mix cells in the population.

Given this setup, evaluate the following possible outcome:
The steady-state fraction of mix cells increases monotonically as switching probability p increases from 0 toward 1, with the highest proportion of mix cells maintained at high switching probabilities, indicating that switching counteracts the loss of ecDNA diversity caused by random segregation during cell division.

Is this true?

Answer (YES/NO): NO